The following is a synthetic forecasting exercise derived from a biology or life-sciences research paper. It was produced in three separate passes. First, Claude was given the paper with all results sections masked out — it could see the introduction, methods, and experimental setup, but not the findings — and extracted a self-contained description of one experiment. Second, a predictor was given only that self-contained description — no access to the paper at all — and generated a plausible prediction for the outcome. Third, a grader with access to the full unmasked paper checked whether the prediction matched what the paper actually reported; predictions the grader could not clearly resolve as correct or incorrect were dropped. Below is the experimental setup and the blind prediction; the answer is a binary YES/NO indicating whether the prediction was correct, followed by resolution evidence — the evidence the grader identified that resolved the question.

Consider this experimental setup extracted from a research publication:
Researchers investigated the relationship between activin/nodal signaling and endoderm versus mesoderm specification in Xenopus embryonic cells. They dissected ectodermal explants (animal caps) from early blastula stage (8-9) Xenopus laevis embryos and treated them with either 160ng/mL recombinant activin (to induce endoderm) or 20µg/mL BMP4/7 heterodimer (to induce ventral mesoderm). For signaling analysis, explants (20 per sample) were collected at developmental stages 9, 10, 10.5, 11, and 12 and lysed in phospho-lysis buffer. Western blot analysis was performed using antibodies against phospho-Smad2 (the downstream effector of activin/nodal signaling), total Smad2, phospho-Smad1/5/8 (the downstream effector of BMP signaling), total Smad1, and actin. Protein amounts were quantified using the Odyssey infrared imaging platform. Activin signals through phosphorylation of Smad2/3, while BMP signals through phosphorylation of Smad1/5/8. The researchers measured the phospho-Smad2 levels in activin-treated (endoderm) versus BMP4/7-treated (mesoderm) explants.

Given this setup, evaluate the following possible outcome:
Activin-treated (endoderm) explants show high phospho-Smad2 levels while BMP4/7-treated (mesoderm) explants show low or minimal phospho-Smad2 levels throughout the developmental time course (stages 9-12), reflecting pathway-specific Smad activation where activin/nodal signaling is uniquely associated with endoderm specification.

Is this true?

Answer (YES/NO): NO